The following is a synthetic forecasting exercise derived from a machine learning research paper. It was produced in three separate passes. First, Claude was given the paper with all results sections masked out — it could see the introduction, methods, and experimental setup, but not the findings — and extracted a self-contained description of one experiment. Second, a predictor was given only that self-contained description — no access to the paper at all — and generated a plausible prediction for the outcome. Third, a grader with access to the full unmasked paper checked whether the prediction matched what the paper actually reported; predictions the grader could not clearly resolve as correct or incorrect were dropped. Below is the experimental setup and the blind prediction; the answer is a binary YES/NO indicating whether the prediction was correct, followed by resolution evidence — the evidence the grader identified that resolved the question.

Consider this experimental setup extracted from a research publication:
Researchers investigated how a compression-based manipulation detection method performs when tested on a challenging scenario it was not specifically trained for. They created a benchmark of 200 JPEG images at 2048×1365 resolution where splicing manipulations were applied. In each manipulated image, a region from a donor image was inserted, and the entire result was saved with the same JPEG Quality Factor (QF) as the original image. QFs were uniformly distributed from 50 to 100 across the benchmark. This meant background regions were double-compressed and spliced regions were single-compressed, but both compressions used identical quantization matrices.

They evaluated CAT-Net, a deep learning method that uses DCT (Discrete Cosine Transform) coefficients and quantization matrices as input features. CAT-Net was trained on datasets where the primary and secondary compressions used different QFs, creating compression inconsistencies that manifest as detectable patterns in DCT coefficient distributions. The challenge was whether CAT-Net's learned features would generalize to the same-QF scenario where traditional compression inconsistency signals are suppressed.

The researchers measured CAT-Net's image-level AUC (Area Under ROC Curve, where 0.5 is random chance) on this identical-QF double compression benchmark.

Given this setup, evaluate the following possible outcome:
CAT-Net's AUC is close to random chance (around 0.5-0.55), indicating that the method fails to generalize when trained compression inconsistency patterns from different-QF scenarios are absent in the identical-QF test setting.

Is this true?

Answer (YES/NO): YES